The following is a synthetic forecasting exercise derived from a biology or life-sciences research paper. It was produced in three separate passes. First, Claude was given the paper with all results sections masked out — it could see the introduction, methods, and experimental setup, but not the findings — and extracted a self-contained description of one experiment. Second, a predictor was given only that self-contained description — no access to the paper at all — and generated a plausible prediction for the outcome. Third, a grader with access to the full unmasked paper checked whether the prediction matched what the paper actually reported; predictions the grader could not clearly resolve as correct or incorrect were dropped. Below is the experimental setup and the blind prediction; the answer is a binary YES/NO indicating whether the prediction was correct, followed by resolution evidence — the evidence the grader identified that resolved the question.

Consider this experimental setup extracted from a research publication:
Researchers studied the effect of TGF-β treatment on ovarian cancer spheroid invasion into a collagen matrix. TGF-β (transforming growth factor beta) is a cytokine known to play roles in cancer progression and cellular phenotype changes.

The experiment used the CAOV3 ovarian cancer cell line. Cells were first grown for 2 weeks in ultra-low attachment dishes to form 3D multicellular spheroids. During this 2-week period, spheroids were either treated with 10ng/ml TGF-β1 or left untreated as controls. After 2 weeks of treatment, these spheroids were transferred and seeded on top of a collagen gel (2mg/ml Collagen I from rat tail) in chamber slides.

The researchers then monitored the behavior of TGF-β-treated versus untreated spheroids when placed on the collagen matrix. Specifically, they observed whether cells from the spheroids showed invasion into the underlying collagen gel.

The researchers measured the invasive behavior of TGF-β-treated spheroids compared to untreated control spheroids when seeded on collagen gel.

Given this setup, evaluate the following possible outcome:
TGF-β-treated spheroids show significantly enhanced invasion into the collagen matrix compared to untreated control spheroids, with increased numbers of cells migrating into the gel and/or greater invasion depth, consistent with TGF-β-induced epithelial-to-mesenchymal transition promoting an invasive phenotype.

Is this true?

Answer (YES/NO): YES